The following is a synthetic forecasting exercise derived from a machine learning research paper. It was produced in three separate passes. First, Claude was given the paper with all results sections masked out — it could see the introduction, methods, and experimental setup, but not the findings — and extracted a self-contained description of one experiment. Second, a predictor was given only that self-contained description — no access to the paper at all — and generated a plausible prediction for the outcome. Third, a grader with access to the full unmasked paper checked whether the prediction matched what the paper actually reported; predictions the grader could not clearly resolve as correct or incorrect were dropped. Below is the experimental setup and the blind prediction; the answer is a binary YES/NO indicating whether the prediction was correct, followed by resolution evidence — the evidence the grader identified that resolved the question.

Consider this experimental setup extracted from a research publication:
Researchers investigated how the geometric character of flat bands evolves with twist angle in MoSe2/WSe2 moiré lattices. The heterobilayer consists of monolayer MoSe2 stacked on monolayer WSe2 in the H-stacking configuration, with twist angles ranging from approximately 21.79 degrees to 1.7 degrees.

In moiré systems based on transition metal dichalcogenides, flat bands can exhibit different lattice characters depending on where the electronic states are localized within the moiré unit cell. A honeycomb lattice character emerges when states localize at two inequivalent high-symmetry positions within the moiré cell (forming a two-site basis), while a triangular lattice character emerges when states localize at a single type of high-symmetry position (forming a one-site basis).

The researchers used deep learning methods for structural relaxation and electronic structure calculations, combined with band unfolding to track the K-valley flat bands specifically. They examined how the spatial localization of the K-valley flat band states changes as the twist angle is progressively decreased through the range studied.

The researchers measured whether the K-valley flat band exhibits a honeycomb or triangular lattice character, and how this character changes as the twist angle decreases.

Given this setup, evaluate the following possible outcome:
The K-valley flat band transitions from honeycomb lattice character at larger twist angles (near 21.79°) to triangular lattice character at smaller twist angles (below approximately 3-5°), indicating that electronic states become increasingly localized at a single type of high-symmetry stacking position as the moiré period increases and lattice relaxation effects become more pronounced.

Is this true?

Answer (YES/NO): YES